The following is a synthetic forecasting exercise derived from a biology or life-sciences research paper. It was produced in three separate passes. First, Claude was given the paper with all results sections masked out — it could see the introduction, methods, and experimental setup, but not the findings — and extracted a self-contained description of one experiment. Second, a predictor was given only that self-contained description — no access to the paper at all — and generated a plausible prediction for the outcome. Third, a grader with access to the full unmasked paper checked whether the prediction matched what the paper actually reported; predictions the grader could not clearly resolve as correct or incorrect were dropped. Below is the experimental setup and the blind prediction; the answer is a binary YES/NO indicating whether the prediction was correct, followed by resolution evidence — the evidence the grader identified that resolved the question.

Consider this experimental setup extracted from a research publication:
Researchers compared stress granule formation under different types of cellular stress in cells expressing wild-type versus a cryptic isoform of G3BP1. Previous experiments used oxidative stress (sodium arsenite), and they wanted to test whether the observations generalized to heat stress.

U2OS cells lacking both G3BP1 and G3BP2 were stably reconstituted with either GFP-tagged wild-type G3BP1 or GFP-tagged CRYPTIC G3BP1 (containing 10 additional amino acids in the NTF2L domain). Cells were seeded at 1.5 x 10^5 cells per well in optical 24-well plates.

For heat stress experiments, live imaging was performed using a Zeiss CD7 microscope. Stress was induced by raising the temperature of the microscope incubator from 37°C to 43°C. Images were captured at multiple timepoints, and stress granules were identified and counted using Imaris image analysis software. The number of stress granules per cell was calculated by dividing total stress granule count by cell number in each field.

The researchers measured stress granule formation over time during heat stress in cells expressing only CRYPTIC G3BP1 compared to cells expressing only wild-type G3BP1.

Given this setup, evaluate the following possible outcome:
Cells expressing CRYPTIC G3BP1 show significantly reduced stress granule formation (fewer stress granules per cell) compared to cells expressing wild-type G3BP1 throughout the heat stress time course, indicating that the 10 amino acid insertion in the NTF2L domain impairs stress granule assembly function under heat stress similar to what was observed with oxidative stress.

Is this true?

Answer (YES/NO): NO